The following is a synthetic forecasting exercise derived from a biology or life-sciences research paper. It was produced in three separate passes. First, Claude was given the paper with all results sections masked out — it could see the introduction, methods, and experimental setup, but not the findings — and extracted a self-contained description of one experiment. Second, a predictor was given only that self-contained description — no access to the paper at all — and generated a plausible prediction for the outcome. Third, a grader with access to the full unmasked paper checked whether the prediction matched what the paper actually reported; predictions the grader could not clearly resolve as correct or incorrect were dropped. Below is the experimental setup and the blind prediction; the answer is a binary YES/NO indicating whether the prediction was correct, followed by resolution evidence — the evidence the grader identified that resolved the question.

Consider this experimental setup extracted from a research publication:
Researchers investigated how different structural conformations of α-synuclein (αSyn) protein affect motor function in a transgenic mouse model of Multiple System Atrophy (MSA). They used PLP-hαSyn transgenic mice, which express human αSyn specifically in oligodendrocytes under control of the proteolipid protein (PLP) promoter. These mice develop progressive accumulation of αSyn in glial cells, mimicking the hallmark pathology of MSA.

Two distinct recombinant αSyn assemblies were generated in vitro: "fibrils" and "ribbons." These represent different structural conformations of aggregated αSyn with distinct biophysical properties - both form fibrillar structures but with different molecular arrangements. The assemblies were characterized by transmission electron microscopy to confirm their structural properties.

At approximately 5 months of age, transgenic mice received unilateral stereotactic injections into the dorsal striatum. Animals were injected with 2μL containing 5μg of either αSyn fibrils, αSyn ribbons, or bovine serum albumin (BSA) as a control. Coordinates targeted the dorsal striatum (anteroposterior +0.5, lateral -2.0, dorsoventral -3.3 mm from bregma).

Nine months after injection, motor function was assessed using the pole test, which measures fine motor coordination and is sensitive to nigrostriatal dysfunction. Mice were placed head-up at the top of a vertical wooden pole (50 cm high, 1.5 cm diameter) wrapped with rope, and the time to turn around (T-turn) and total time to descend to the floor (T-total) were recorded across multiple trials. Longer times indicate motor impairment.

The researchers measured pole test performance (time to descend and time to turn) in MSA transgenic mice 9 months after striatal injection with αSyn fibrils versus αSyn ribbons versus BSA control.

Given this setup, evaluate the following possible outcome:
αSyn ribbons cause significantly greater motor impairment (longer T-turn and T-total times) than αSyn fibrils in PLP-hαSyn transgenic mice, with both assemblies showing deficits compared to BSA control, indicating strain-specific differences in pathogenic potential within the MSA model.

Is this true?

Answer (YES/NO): NO